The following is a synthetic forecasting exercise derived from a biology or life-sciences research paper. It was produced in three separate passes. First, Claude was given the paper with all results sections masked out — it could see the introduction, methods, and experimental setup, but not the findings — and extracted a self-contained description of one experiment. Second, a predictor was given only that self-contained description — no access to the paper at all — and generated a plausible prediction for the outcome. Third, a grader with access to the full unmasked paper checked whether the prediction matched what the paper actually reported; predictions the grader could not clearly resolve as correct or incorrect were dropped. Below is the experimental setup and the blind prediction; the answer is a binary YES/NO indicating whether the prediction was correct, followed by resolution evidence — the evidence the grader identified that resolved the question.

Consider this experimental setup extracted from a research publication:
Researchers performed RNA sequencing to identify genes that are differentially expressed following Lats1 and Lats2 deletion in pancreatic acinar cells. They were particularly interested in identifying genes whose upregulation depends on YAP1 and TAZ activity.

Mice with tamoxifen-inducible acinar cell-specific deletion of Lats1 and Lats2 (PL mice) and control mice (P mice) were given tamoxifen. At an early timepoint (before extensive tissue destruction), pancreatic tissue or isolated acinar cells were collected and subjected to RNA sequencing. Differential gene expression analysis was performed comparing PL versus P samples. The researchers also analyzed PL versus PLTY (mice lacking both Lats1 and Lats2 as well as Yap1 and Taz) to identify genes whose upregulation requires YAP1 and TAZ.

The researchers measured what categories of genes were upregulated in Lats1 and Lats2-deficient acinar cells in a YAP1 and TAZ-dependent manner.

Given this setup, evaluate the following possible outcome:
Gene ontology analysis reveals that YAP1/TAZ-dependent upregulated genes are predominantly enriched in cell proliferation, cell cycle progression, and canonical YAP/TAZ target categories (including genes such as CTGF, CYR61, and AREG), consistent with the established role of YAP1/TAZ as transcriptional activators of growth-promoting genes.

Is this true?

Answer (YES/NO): NO